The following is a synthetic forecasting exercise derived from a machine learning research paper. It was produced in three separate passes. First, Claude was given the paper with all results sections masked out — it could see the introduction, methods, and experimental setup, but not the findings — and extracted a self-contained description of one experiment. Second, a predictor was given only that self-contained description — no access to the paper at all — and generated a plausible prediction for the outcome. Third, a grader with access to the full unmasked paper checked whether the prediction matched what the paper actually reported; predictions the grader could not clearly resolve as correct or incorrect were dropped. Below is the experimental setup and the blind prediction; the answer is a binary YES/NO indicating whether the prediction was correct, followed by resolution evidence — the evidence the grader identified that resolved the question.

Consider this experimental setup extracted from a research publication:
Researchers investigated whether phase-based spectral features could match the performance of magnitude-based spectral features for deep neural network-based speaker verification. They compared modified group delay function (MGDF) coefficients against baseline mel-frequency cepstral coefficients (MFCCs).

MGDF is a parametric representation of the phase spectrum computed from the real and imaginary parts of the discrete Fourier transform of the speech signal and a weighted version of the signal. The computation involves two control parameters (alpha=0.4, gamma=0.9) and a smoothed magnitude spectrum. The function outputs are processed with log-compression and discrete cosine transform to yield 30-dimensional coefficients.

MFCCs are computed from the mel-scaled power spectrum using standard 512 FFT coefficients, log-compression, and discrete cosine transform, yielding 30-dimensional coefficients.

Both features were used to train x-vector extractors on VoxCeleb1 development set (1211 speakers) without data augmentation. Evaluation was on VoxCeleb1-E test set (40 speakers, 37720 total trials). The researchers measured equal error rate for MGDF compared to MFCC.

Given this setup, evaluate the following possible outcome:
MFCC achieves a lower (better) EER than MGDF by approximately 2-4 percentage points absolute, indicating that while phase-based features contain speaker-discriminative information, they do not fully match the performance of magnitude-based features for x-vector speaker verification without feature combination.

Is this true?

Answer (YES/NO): YES